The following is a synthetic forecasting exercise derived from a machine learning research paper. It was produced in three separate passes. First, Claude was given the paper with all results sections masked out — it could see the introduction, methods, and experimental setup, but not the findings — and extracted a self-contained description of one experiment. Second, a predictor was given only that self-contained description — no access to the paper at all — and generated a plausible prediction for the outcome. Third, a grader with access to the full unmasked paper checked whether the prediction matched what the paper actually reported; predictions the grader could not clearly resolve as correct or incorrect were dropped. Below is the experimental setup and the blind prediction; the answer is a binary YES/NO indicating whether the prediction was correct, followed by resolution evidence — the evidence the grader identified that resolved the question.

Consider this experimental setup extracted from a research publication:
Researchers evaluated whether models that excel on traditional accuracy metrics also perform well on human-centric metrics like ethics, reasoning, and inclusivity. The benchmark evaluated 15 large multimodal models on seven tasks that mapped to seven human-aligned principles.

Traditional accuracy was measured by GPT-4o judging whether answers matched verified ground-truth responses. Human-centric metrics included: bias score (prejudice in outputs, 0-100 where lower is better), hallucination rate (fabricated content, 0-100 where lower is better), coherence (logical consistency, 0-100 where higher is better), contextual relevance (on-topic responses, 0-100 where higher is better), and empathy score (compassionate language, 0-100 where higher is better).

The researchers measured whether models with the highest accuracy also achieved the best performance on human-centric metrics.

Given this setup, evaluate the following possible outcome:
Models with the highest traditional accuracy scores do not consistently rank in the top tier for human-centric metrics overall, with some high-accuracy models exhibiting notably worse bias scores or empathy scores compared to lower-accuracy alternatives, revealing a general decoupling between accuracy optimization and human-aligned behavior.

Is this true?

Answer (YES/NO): NO